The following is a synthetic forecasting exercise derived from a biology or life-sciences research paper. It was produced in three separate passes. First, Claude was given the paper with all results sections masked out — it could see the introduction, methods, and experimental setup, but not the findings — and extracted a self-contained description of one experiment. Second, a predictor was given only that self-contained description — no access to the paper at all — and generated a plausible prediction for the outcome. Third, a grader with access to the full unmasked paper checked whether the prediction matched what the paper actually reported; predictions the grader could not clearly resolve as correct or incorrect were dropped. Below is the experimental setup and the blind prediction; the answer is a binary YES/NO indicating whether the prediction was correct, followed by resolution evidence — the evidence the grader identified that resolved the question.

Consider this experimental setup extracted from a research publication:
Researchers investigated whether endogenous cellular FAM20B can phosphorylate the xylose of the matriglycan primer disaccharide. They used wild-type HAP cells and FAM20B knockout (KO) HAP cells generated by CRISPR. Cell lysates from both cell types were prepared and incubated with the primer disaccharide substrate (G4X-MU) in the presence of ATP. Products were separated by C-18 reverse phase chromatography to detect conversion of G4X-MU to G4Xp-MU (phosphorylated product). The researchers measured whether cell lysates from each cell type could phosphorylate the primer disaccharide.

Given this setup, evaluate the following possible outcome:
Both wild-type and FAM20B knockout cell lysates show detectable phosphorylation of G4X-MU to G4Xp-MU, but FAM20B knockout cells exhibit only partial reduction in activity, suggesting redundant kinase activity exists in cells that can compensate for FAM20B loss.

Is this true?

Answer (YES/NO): NO